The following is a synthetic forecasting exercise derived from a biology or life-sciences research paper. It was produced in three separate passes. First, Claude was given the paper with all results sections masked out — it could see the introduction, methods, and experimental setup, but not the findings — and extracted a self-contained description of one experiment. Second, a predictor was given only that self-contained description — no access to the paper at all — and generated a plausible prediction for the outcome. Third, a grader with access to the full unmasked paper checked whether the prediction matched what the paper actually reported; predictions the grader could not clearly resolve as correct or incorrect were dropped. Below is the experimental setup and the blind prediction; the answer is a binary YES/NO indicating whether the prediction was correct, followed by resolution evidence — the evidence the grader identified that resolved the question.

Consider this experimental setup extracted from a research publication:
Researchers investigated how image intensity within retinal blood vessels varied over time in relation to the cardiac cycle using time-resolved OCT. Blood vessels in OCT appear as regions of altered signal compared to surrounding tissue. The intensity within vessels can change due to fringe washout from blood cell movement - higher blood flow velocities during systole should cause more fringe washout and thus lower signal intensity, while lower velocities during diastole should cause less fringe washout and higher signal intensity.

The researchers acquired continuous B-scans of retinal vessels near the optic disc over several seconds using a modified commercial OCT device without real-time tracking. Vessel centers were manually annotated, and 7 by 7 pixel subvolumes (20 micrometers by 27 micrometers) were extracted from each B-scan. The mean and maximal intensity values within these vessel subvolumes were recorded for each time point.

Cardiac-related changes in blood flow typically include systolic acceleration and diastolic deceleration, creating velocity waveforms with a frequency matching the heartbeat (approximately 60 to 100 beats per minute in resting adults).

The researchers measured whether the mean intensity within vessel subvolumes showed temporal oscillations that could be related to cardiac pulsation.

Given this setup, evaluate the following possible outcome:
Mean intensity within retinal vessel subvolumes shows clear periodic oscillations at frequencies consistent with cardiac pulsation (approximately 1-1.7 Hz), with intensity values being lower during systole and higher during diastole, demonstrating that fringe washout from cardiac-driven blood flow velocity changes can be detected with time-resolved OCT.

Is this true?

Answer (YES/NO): YES